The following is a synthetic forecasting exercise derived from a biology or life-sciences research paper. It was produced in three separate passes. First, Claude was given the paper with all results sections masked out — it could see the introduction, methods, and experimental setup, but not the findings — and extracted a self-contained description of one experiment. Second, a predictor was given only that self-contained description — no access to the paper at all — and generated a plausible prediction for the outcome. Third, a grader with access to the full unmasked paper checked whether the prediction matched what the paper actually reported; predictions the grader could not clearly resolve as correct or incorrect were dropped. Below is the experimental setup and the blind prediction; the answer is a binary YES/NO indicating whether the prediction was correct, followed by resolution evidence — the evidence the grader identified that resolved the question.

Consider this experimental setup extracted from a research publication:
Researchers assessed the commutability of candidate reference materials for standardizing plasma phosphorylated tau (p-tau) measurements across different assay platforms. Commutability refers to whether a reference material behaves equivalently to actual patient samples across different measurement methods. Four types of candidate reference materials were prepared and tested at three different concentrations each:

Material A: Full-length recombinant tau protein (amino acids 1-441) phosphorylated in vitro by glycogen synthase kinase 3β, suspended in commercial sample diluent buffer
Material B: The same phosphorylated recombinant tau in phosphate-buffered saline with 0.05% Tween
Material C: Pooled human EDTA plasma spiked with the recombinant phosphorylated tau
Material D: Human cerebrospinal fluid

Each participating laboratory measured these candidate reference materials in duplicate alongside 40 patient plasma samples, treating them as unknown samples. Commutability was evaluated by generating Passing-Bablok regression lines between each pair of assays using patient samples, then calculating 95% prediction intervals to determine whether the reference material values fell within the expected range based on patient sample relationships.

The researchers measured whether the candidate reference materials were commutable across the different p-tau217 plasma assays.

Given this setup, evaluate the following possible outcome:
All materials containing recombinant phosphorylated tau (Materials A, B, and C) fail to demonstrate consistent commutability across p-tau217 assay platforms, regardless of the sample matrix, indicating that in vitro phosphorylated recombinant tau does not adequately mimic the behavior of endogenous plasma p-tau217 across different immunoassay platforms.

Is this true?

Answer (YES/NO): NO